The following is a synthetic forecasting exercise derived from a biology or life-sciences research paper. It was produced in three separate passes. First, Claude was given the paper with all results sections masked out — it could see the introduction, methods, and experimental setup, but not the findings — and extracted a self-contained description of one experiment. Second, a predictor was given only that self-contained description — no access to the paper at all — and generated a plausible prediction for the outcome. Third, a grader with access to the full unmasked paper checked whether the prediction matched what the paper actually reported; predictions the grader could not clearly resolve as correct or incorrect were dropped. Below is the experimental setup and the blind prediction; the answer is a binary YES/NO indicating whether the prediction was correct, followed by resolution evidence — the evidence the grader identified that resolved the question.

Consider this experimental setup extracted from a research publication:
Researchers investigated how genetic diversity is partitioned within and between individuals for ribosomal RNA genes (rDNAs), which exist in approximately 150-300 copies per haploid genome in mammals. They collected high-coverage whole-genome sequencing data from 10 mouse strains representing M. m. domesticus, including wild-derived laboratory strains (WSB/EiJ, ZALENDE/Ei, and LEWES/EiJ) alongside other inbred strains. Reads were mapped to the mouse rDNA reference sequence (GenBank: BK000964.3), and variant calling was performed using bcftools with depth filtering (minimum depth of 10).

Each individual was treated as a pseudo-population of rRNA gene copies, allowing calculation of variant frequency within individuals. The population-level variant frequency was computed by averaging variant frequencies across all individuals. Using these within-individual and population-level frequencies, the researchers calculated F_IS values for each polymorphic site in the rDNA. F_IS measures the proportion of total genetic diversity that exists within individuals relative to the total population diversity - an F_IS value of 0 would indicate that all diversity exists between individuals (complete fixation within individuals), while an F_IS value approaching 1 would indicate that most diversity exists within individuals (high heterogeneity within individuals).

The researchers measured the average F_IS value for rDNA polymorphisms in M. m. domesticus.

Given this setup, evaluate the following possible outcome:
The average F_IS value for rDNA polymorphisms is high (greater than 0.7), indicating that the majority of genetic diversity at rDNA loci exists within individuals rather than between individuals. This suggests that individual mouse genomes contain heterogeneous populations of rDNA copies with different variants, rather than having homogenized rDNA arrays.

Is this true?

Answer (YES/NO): NO